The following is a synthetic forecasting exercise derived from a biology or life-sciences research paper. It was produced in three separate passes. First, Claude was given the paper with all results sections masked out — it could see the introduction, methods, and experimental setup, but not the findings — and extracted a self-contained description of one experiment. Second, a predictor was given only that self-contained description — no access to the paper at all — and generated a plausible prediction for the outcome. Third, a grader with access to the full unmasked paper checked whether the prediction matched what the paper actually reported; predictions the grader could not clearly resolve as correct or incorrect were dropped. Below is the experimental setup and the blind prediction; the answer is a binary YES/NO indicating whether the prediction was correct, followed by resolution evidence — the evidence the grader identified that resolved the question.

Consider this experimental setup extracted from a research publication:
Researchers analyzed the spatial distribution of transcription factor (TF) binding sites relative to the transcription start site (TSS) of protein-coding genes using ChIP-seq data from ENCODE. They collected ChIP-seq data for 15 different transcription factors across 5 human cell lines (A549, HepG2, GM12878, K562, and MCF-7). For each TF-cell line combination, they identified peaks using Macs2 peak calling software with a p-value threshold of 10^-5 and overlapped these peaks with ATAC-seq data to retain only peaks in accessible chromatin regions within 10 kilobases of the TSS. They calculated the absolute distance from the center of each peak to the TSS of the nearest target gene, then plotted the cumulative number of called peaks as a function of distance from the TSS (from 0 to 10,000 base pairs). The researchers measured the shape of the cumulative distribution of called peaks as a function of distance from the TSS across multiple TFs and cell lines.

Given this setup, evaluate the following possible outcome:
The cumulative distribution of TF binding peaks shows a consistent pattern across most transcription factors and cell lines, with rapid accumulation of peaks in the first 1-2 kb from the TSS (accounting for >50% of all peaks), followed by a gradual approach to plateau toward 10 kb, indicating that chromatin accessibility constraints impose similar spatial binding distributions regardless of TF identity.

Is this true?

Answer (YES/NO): NO